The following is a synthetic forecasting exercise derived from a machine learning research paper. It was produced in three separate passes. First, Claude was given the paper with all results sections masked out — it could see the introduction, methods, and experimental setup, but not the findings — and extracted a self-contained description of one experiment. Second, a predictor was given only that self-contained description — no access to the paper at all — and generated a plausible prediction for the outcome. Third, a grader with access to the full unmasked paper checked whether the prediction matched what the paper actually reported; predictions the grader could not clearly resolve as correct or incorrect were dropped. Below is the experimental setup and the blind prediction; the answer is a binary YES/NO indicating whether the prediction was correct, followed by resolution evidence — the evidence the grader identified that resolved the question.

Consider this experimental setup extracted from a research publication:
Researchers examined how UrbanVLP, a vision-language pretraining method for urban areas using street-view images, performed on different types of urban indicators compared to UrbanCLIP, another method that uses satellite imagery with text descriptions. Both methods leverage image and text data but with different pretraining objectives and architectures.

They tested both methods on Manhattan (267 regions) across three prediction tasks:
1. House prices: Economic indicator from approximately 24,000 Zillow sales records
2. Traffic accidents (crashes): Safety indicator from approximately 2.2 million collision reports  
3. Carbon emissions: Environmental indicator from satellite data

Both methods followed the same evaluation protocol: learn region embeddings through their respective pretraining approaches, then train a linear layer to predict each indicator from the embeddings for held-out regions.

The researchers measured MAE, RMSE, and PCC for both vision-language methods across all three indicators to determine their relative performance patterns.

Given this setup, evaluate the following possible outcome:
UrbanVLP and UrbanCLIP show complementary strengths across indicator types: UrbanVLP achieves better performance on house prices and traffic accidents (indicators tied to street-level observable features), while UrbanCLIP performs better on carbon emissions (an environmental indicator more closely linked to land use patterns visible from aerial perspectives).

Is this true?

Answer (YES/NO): NO